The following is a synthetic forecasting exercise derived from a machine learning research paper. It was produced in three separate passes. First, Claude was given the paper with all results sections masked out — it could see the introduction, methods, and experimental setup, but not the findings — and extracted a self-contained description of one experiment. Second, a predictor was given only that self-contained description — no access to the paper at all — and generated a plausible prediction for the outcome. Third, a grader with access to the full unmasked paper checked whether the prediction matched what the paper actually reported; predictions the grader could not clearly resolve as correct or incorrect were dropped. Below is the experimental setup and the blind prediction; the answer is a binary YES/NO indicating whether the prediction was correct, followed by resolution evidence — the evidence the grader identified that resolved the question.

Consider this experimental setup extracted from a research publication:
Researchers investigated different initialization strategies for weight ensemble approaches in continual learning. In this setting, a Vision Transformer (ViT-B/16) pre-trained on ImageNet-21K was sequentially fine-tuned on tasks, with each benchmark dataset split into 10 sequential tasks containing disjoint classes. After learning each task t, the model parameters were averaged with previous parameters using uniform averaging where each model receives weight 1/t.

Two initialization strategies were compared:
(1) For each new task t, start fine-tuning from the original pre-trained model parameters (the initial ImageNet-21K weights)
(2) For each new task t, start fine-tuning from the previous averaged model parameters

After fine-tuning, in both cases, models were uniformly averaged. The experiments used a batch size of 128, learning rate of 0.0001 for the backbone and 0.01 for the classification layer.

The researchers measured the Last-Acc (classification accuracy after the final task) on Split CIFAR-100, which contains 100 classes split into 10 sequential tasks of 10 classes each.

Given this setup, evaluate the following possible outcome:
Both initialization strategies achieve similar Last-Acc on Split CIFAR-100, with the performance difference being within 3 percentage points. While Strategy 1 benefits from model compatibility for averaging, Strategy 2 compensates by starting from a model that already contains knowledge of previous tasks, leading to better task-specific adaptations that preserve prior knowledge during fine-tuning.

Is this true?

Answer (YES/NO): NO